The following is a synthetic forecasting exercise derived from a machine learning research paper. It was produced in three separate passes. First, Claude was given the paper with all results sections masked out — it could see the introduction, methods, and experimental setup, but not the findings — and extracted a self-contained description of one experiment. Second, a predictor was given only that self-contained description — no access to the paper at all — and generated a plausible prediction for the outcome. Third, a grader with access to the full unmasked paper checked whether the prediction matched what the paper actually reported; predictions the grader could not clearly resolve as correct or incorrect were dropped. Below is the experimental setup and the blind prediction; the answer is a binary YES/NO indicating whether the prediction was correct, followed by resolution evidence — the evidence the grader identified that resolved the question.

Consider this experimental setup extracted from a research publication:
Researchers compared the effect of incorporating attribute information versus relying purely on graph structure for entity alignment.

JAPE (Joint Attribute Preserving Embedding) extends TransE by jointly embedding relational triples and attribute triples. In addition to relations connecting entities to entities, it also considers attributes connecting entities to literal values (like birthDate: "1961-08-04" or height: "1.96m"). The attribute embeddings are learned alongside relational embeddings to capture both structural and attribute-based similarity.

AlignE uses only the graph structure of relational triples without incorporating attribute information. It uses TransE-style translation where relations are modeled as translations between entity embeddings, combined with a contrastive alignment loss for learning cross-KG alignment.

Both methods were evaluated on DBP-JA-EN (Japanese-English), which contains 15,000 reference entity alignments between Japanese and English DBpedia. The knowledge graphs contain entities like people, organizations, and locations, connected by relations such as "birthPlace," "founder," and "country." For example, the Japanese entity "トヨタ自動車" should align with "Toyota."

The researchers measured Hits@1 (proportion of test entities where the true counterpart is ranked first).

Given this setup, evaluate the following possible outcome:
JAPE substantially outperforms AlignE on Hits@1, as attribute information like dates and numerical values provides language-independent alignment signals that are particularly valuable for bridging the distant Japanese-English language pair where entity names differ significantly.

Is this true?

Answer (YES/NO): NO